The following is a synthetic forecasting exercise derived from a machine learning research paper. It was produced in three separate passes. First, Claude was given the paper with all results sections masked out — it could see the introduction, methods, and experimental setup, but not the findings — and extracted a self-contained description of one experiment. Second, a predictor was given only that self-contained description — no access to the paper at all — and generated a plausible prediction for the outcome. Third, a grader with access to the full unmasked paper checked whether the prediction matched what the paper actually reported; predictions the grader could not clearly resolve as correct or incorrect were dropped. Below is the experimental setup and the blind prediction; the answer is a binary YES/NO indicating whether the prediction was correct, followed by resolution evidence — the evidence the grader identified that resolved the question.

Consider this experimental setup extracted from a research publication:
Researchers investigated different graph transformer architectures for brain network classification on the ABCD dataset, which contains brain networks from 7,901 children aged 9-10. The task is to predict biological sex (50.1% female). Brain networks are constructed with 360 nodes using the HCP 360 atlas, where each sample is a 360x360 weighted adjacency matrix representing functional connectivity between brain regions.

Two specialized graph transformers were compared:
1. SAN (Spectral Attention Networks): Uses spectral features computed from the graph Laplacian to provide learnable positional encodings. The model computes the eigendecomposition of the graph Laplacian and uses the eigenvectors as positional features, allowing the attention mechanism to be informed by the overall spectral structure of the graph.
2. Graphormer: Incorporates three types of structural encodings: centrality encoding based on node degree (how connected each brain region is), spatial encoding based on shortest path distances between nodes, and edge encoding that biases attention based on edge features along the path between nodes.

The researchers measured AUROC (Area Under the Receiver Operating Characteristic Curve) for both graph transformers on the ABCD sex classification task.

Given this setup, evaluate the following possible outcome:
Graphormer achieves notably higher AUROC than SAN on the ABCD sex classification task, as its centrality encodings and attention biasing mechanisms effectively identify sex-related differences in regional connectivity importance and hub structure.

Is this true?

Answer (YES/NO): NO